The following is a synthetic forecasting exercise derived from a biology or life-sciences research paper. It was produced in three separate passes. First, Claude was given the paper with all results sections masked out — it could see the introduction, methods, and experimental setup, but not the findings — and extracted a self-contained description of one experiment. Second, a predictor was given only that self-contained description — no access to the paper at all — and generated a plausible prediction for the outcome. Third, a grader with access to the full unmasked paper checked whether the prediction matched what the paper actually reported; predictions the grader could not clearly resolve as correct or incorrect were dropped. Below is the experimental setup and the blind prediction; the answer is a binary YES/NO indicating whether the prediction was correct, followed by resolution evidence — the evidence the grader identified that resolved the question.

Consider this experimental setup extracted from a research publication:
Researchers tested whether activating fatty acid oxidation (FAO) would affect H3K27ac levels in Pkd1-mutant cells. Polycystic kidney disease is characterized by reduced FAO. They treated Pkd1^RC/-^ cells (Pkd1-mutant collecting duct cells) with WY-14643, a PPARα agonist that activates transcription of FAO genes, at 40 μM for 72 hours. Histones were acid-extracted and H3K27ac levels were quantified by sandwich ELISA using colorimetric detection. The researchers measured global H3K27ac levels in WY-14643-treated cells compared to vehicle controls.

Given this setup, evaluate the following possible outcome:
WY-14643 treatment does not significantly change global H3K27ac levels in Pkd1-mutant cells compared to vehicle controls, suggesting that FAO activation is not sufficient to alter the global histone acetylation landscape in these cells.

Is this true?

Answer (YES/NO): NO